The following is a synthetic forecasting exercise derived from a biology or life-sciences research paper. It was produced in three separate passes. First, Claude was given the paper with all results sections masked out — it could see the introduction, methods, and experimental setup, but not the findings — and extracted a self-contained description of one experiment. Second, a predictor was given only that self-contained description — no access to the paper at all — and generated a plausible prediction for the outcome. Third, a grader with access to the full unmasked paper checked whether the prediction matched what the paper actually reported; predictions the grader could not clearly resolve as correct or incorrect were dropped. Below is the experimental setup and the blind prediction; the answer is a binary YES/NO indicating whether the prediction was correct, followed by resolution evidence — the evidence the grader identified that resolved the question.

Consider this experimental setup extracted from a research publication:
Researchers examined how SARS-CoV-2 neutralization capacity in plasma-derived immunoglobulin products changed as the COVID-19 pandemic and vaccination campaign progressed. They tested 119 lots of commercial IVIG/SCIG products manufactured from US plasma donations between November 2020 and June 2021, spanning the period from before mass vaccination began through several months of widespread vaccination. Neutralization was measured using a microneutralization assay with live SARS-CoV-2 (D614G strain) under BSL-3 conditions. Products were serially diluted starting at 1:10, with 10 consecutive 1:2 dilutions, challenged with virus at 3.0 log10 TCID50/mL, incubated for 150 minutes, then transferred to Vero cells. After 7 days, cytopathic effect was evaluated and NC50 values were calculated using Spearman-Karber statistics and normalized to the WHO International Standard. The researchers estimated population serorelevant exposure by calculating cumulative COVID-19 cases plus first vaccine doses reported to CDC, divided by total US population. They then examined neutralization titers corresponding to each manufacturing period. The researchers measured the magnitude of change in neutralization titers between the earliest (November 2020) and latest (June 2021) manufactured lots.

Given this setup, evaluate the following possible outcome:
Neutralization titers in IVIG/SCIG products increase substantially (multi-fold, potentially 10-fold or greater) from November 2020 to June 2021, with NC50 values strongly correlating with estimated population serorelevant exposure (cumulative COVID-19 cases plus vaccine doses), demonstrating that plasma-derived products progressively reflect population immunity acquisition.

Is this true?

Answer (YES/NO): YES